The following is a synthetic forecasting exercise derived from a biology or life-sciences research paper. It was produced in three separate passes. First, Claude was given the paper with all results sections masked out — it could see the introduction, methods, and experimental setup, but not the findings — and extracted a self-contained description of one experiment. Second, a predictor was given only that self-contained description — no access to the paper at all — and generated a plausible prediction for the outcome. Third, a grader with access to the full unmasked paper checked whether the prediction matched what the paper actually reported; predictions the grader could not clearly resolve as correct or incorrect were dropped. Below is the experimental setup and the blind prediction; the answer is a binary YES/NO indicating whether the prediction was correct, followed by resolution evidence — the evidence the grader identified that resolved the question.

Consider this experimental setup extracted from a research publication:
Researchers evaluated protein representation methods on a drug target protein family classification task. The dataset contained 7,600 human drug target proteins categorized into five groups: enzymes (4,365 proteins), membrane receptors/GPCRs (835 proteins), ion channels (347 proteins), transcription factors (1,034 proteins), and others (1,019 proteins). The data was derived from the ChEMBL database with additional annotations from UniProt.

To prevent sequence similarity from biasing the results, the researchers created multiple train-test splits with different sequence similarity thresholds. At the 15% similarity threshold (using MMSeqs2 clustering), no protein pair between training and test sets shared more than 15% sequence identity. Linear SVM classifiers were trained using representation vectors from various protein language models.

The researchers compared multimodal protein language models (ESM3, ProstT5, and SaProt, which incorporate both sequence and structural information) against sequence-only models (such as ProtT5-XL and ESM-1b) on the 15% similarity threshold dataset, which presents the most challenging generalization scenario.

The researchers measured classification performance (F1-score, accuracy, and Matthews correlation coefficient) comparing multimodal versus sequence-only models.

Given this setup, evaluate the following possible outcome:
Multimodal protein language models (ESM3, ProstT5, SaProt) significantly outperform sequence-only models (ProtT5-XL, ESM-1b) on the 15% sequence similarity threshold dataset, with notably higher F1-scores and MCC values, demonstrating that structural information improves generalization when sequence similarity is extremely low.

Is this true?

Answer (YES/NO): NO